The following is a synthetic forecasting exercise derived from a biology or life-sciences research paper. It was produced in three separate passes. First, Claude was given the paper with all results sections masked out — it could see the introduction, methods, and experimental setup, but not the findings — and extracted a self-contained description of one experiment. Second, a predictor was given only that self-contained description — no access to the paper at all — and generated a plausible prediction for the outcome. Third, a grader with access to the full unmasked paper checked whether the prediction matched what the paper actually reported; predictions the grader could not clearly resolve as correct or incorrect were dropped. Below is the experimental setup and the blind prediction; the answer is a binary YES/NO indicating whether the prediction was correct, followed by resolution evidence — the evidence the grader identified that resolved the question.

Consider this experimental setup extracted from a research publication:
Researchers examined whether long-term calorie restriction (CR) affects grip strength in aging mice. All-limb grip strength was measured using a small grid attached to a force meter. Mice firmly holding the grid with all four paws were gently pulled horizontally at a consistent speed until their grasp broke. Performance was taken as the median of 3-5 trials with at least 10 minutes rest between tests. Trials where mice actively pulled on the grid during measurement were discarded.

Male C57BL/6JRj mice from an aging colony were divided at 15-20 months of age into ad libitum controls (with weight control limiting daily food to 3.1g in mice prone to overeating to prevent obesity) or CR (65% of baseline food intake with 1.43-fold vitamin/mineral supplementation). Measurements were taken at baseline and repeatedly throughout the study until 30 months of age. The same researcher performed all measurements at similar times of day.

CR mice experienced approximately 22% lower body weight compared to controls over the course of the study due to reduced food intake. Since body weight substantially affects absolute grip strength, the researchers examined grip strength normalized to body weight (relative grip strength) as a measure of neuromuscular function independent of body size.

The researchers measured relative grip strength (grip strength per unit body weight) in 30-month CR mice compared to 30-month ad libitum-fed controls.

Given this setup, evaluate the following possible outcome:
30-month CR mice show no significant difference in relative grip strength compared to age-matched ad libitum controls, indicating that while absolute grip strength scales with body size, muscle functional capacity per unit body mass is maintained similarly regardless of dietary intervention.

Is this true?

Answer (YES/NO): NO